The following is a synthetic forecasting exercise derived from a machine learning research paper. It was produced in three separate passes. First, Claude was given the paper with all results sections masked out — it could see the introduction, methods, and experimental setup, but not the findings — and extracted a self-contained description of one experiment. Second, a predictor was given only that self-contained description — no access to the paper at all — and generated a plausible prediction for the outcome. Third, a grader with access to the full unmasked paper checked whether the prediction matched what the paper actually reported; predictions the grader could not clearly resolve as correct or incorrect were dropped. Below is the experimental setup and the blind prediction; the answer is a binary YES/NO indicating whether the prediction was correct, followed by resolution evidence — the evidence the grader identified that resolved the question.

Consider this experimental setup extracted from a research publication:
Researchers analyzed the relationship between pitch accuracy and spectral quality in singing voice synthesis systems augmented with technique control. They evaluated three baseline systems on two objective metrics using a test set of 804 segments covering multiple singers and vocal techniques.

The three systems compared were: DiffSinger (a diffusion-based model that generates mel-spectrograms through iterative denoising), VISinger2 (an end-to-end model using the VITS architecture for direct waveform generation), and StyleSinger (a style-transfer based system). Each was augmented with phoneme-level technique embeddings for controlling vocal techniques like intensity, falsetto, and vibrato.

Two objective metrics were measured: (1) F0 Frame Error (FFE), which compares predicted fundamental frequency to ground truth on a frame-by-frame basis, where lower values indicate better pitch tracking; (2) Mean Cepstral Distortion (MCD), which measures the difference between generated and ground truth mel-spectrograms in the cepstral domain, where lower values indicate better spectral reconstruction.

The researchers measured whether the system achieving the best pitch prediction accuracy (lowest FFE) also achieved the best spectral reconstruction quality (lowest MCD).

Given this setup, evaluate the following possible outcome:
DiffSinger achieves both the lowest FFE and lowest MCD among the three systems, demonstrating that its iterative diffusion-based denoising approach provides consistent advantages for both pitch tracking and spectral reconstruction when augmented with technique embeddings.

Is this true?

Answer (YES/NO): YES